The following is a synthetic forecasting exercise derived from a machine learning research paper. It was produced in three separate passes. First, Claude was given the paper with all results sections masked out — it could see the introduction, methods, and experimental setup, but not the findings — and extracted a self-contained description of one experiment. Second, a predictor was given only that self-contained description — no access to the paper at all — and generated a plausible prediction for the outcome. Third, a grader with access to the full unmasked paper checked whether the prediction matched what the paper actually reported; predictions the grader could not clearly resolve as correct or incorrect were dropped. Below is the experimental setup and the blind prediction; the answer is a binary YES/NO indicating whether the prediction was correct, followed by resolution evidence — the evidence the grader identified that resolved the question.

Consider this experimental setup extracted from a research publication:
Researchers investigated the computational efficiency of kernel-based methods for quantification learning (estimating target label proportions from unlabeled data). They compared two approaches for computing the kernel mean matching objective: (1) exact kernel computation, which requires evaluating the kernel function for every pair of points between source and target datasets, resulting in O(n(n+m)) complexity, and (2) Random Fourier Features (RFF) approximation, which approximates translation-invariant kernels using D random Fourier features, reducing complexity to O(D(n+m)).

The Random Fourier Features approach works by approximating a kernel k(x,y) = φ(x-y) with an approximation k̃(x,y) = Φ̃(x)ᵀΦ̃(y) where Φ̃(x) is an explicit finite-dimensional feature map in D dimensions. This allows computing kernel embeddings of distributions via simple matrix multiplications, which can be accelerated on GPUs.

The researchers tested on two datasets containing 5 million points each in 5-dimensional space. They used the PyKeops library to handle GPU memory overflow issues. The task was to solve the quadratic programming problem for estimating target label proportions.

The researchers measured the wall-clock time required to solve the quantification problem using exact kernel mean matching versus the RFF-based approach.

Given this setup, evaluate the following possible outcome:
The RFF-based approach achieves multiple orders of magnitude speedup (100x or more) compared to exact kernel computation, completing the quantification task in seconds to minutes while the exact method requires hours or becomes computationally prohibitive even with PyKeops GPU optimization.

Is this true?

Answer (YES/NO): NO